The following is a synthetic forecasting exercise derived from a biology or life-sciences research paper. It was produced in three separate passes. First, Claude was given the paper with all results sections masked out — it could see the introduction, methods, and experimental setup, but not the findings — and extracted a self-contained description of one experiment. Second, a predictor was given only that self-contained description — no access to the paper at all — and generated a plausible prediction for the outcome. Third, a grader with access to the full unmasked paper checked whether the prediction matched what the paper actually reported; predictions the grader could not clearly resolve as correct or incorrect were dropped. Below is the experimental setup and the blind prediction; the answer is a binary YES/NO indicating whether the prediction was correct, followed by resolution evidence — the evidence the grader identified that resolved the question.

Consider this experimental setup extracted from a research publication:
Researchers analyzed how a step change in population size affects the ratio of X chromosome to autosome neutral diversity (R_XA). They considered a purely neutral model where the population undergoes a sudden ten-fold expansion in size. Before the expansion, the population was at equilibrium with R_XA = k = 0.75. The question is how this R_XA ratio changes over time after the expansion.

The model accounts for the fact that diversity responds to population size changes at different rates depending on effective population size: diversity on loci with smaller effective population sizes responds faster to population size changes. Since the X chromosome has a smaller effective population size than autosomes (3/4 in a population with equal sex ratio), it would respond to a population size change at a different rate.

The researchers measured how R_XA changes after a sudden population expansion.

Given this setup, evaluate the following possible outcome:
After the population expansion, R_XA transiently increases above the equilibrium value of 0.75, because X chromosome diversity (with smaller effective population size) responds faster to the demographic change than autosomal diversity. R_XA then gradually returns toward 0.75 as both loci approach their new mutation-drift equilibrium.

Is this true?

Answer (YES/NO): YES